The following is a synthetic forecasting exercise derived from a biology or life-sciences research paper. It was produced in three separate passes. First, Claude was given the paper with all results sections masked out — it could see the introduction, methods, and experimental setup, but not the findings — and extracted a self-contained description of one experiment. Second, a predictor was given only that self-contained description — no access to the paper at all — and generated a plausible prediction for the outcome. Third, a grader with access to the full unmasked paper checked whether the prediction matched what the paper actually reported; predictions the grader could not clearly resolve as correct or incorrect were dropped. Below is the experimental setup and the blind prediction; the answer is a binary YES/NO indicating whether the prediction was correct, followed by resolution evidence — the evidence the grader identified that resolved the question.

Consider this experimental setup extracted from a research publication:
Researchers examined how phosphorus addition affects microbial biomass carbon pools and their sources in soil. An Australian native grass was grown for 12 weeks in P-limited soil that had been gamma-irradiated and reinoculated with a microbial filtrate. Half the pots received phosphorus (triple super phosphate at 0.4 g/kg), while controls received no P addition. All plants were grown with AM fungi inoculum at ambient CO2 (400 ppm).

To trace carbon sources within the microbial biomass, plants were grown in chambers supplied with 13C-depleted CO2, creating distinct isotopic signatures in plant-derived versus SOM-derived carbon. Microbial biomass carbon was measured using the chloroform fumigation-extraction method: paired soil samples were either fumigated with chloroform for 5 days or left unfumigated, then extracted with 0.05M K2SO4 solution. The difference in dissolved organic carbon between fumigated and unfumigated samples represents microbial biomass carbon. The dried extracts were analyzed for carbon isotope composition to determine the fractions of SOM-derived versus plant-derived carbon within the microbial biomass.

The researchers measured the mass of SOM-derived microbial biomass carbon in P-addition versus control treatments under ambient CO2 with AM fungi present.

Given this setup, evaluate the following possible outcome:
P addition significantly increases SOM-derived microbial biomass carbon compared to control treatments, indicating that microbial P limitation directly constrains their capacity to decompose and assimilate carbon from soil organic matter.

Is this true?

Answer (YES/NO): NO